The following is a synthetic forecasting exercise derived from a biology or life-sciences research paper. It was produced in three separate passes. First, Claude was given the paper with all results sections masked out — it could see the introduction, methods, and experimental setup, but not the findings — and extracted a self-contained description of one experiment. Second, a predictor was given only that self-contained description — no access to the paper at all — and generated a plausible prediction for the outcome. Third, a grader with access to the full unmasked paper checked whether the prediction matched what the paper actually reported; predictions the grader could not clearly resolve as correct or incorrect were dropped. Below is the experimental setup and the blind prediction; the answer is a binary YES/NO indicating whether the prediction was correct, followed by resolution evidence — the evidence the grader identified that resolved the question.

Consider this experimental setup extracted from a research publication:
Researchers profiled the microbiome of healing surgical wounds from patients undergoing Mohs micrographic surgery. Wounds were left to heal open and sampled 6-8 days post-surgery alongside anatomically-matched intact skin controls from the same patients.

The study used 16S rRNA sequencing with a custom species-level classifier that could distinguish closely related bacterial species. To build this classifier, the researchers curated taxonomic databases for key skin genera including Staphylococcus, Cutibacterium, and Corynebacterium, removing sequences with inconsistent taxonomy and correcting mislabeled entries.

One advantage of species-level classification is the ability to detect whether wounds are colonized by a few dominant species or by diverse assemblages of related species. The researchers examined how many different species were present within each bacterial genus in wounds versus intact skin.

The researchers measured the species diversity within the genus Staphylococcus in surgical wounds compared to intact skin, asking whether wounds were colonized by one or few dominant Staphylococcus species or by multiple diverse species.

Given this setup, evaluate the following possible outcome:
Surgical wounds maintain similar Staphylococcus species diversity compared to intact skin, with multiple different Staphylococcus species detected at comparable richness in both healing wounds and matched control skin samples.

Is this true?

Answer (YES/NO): NO